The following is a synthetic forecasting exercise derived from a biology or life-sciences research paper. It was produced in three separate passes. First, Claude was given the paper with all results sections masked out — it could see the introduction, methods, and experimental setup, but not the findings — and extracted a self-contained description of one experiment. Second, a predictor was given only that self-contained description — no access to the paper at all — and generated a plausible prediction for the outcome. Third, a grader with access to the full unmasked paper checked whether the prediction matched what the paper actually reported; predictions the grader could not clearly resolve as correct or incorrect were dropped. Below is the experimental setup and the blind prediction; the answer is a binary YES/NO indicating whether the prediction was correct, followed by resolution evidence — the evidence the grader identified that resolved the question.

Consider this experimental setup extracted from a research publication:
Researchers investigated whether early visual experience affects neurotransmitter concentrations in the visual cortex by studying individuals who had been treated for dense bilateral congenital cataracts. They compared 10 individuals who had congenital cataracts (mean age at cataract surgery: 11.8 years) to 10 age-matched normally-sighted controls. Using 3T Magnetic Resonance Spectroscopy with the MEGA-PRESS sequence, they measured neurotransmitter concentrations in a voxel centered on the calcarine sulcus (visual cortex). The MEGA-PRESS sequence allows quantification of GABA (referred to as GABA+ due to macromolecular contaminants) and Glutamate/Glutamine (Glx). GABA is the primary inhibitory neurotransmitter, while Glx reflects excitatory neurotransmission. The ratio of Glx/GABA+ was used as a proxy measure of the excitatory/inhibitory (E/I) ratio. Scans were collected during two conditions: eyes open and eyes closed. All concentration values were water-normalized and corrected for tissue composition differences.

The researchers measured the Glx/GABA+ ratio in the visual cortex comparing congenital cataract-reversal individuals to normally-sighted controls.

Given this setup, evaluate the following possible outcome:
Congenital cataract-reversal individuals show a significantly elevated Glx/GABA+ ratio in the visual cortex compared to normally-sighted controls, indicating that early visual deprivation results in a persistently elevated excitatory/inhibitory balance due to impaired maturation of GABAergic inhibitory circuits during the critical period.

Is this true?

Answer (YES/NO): NO